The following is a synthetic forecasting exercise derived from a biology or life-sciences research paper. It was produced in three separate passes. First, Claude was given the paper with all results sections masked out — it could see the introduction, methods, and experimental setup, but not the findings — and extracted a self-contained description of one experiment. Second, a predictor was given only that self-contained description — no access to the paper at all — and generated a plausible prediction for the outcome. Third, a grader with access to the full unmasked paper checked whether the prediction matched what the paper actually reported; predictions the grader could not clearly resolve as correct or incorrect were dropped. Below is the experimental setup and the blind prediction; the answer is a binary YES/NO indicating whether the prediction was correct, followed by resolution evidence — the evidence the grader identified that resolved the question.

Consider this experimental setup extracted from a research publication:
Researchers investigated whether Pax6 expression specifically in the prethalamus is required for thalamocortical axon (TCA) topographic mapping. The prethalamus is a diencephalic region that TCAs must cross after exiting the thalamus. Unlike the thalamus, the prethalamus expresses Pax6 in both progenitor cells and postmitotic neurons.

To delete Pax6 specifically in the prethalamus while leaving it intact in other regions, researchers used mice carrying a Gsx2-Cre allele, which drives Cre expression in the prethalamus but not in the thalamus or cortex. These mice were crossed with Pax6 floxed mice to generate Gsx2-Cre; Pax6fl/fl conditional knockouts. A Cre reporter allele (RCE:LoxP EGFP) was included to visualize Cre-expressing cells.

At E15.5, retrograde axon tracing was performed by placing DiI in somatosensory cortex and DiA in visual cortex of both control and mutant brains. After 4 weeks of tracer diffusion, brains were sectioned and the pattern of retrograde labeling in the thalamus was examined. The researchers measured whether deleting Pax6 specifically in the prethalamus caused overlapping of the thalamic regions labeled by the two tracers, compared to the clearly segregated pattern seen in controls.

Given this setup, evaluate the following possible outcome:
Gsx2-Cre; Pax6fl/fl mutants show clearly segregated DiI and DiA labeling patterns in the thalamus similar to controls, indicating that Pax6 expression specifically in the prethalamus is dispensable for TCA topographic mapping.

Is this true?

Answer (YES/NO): YES